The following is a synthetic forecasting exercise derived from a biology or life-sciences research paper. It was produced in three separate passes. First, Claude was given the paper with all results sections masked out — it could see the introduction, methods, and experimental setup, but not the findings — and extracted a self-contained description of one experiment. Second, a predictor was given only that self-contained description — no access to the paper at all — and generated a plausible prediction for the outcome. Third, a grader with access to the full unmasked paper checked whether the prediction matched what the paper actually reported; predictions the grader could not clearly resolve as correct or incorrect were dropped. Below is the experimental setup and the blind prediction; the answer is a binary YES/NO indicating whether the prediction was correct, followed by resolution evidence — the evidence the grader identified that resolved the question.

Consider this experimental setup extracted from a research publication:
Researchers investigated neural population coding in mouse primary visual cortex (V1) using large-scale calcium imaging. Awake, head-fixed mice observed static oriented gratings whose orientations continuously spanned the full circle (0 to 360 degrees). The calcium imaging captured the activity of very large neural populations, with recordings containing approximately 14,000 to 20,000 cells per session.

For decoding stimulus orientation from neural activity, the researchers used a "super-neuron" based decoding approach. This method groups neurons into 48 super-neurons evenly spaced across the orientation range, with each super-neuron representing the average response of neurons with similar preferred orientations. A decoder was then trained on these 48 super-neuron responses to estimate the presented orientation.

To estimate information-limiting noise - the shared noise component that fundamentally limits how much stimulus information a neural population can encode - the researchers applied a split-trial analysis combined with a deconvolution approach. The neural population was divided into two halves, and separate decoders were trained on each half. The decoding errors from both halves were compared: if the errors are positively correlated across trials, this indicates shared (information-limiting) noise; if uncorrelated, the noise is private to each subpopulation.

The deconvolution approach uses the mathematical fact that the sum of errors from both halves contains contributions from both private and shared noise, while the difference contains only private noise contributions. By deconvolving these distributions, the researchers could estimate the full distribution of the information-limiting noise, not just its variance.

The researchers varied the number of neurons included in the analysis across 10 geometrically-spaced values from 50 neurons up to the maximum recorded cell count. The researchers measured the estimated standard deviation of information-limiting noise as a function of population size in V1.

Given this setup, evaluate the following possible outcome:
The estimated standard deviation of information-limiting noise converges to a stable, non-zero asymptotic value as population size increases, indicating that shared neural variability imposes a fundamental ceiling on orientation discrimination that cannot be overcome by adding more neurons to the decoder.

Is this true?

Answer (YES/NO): YES